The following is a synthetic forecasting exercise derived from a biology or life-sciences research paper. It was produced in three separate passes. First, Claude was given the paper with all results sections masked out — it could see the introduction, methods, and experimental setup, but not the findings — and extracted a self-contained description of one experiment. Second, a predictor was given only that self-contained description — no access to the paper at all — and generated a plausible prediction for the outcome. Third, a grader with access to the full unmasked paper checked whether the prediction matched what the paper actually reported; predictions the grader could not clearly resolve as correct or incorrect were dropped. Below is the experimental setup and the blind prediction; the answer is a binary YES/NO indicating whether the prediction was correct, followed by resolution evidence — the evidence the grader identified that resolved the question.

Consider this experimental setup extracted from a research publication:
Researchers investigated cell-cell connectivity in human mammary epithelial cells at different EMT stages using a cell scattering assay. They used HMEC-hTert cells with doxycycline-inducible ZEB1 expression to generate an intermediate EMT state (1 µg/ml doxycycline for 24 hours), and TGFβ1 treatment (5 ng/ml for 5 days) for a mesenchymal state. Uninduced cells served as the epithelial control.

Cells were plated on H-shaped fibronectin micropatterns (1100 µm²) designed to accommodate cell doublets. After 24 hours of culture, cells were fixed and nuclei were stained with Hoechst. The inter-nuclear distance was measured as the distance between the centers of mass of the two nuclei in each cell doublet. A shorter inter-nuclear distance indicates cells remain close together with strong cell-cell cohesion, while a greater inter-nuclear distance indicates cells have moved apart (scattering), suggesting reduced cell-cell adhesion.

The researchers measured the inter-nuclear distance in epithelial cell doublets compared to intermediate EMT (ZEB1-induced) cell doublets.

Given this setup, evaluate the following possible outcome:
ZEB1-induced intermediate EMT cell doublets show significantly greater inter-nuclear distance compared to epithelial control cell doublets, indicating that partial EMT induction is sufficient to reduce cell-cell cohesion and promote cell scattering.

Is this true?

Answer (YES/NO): YES